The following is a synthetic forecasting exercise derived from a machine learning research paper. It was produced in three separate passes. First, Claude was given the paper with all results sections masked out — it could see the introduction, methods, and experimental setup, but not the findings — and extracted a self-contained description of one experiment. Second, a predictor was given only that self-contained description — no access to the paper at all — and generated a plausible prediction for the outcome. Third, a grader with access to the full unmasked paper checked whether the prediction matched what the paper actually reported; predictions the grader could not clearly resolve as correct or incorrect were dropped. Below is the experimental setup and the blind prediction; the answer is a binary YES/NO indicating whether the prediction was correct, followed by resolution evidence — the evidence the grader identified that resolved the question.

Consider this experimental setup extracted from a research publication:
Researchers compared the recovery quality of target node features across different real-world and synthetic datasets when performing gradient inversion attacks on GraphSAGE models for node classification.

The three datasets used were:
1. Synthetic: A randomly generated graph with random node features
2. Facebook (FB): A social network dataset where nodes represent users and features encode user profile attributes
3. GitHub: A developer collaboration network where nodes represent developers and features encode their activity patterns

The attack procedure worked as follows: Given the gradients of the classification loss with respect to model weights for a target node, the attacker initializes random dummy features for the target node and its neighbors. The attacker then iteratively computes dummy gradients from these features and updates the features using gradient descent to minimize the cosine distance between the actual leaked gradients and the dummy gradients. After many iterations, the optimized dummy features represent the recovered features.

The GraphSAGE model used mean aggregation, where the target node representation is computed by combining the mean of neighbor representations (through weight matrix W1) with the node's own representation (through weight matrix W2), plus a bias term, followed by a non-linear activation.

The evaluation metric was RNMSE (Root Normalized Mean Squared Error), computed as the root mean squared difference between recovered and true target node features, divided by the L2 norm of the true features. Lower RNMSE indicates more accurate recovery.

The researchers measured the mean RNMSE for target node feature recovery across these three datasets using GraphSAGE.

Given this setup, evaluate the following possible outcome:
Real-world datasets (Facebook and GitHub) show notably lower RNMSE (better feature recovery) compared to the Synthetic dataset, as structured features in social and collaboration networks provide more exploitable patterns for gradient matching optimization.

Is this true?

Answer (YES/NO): NO